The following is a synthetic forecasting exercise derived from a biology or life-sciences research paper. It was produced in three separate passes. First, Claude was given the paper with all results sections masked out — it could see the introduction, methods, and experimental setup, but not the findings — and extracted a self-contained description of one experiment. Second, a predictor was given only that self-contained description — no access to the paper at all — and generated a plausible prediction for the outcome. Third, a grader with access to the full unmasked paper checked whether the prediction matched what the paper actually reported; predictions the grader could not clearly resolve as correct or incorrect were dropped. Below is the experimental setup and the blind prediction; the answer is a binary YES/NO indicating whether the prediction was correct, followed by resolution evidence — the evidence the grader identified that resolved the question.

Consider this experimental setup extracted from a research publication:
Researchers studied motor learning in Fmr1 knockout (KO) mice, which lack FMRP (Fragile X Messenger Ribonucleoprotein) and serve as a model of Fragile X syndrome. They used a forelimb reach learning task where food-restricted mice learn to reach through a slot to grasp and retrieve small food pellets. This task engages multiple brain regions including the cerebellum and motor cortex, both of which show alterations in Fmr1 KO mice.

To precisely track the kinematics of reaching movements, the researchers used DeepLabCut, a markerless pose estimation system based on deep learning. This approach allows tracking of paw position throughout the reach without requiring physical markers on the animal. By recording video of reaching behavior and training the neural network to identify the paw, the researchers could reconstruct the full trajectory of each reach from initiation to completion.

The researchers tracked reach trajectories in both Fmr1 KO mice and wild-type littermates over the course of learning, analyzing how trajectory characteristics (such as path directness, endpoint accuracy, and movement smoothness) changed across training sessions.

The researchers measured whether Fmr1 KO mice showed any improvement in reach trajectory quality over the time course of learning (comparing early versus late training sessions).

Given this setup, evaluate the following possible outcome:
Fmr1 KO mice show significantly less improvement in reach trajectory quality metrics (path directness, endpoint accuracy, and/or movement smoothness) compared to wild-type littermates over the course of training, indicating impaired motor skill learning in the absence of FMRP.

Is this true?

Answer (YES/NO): YES